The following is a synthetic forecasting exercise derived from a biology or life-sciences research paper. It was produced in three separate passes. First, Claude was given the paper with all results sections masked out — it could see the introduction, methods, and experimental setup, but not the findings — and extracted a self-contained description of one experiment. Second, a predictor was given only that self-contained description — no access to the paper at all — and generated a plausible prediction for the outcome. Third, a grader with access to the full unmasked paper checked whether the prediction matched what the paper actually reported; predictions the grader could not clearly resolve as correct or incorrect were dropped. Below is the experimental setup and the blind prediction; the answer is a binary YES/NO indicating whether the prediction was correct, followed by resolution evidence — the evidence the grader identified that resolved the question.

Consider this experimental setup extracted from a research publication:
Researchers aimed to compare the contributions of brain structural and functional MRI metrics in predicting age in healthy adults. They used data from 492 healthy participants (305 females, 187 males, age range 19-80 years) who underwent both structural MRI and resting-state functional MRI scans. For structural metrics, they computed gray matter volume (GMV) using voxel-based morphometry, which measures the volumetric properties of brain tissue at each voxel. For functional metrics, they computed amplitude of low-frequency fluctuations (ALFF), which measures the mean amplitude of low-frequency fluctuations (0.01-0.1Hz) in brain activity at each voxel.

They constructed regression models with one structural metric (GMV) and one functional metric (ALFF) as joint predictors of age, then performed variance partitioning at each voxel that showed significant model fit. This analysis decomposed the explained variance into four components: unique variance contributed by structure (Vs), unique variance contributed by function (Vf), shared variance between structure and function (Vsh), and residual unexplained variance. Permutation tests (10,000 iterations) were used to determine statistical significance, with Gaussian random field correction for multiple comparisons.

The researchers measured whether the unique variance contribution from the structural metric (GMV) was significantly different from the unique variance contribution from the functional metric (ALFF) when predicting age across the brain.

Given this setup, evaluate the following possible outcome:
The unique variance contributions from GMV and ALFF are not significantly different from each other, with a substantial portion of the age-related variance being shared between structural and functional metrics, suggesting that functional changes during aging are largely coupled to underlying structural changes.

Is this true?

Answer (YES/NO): NO